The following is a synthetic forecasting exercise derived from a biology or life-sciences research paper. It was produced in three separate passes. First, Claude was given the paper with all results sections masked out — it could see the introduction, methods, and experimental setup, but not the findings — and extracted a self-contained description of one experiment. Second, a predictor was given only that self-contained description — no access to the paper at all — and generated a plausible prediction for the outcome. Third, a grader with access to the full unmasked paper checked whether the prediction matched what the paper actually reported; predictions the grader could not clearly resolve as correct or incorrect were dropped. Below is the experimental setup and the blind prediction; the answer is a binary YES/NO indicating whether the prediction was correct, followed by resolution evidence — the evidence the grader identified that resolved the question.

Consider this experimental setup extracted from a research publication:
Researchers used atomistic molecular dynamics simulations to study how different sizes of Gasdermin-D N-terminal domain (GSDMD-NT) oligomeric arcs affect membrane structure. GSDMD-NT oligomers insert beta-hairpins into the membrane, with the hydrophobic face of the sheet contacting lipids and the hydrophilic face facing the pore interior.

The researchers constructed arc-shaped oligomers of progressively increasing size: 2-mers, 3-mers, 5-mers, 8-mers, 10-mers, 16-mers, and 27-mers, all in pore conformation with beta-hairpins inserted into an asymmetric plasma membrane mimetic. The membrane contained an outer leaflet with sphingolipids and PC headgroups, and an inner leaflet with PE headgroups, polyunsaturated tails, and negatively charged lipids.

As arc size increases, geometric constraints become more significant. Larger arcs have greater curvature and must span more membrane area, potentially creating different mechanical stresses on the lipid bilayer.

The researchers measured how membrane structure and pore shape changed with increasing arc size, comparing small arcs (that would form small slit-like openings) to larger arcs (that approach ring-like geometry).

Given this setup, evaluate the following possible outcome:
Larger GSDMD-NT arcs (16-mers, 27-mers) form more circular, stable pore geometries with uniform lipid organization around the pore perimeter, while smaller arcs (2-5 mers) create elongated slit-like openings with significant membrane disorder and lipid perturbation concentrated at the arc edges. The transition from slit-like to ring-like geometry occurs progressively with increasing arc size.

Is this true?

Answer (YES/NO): NO